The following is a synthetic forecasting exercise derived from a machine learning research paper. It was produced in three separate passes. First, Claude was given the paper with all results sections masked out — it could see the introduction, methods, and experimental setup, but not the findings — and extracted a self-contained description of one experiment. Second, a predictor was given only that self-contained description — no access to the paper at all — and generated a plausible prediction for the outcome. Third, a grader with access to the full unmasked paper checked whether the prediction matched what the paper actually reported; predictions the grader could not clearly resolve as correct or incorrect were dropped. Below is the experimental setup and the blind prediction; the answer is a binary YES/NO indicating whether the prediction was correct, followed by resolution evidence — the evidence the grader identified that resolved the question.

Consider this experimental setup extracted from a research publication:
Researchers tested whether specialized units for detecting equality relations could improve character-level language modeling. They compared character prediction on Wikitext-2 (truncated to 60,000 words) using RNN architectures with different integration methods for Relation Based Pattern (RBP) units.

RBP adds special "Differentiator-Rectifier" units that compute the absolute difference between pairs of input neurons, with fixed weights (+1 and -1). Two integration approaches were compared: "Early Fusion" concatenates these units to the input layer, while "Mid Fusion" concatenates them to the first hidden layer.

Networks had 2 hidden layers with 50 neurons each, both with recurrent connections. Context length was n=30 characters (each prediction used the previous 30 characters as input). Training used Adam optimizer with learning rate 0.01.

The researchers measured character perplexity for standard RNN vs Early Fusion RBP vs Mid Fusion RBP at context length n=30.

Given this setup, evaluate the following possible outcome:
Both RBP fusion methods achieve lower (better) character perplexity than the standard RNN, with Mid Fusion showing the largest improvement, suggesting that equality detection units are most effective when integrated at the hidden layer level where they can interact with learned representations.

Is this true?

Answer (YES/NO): YES